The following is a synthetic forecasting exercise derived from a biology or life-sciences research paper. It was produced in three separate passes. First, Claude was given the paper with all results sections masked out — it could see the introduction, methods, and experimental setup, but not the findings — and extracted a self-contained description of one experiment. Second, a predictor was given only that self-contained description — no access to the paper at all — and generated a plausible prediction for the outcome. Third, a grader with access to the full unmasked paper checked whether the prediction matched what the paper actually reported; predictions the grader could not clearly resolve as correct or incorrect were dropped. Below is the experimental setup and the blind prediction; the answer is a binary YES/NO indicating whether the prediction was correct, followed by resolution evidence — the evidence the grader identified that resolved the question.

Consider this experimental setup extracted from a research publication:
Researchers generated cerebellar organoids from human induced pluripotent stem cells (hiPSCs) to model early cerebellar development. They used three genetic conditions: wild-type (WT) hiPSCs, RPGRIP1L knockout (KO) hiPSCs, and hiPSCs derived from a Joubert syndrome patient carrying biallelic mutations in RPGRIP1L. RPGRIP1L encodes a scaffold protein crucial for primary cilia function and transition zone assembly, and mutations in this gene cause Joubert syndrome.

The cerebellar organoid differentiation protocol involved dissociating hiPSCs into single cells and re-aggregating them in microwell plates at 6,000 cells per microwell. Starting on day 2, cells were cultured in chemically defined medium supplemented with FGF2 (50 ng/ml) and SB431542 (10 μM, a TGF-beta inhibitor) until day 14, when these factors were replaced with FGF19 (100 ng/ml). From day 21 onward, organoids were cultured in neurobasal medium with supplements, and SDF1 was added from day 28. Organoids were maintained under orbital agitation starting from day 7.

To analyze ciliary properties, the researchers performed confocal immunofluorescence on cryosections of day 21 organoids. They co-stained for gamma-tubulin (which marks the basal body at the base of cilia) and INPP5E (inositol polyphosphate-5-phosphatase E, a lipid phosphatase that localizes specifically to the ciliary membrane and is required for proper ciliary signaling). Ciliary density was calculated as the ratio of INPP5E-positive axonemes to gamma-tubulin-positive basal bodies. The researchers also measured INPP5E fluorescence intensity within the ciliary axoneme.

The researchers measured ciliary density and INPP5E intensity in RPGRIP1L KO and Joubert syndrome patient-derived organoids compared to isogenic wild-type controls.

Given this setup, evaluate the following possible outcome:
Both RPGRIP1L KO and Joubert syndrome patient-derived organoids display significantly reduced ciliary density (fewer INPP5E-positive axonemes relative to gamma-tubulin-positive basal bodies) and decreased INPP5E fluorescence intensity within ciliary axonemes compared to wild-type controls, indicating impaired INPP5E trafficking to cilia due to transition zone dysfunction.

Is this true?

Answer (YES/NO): YES